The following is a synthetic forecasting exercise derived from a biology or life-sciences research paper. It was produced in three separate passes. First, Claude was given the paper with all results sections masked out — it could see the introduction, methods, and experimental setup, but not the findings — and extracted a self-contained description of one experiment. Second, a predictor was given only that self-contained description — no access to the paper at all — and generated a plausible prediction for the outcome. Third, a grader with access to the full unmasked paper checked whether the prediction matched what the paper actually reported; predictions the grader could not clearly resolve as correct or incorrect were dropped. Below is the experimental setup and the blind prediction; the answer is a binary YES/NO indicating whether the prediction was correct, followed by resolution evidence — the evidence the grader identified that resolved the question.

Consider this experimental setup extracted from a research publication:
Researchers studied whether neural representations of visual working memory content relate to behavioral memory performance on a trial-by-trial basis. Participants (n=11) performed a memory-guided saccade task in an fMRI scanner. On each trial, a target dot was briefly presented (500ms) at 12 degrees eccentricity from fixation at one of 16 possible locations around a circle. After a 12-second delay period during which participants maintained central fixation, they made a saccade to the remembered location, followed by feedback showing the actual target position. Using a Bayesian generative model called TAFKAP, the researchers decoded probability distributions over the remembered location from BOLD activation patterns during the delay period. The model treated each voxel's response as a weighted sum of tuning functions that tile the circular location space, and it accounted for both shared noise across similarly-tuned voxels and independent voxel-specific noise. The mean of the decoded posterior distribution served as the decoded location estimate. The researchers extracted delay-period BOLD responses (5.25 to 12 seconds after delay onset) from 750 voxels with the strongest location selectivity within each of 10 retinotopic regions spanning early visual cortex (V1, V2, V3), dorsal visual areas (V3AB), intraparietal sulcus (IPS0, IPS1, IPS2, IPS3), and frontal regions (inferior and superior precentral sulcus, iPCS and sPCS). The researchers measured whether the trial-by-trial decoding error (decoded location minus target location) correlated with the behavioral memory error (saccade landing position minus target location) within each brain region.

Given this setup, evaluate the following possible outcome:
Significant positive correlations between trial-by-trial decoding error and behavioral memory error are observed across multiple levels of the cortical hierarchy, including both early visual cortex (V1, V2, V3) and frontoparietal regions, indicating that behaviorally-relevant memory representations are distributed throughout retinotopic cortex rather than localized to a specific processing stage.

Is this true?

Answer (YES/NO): NO